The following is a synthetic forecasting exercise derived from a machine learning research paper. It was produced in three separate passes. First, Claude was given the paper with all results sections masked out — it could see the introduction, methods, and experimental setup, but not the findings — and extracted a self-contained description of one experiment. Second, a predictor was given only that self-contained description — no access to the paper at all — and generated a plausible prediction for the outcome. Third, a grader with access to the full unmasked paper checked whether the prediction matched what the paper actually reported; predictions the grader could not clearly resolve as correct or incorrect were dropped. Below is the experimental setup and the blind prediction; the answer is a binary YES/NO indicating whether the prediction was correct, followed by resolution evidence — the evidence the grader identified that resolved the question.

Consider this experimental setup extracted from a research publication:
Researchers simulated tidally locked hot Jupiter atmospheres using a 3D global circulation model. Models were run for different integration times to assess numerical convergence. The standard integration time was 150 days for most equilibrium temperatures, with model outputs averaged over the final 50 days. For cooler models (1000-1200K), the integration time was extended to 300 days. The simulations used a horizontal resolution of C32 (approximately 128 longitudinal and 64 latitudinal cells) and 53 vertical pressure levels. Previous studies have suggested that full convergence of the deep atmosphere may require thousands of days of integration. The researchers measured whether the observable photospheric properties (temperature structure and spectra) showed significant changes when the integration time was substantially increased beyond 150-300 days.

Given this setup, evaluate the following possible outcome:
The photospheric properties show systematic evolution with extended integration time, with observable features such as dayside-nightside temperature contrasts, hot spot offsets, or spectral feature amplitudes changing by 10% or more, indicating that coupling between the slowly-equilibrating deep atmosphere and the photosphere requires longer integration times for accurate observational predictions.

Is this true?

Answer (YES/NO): NO